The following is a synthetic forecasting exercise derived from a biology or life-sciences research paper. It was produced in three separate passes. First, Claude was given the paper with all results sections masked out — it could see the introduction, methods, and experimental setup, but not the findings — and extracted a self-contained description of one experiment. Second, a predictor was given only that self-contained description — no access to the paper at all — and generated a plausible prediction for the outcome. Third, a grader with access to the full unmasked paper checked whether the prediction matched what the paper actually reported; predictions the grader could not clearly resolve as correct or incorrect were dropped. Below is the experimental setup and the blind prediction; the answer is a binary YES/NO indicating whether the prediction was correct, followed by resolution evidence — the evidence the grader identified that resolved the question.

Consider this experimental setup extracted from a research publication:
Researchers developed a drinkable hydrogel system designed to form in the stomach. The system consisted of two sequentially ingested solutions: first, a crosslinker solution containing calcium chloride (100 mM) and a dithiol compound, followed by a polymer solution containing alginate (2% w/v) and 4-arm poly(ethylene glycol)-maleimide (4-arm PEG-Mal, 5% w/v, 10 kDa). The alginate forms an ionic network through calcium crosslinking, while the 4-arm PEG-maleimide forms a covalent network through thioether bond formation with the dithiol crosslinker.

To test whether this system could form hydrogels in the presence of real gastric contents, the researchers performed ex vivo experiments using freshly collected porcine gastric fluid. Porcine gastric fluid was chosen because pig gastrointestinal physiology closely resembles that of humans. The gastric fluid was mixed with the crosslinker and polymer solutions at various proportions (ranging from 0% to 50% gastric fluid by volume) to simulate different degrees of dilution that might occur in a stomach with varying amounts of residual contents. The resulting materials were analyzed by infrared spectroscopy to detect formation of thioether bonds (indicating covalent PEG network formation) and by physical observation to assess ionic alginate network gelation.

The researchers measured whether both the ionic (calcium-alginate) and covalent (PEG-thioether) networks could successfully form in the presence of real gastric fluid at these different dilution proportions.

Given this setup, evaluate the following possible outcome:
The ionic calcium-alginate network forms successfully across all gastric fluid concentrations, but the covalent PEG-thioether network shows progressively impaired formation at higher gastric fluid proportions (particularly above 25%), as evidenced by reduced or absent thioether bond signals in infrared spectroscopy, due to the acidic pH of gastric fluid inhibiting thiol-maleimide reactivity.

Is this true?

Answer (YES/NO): NO